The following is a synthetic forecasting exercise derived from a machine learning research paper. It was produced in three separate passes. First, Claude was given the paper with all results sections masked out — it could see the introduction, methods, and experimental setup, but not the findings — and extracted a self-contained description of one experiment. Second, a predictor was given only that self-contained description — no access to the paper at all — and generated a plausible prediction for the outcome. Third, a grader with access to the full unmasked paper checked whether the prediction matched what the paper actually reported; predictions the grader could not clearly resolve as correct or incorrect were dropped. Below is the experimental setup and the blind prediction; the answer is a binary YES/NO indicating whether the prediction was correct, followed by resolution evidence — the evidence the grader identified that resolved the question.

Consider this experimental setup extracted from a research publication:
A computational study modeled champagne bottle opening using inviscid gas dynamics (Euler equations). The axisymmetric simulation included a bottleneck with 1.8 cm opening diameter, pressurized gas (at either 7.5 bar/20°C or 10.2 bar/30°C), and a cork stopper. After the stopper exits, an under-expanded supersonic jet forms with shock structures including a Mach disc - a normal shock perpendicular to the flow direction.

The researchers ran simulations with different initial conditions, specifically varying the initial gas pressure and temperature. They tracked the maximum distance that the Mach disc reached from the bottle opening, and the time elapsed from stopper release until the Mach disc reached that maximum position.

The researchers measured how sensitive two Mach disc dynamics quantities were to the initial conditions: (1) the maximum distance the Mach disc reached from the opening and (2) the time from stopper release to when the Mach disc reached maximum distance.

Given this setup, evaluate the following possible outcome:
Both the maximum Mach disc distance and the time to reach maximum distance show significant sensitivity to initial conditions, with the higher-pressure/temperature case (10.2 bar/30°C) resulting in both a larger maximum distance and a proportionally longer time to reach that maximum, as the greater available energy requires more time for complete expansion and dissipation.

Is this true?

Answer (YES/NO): NO